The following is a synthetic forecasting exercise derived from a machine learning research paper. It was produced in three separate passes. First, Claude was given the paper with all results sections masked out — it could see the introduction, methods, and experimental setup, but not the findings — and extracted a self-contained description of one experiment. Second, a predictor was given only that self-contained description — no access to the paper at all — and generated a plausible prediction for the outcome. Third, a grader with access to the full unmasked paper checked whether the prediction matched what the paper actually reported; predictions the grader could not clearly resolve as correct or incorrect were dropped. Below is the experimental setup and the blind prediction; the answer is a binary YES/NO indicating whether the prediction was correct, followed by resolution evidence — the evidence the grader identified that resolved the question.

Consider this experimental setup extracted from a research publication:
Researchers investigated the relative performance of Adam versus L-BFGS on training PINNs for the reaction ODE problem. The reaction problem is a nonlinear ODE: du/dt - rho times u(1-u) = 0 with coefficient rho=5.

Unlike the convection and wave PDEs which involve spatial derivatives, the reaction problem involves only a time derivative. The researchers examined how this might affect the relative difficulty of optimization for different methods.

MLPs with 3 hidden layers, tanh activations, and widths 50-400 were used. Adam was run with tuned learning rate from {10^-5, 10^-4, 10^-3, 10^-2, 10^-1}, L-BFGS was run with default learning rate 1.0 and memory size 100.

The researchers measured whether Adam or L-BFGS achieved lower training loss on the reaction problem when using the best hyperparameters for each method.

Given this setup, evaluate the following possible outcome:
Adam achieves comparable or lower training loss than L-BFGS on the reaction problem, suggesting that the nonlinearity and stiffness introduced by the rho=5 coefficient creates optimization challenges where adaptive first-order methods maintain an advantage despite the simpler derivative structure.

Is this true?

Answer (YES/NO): YES